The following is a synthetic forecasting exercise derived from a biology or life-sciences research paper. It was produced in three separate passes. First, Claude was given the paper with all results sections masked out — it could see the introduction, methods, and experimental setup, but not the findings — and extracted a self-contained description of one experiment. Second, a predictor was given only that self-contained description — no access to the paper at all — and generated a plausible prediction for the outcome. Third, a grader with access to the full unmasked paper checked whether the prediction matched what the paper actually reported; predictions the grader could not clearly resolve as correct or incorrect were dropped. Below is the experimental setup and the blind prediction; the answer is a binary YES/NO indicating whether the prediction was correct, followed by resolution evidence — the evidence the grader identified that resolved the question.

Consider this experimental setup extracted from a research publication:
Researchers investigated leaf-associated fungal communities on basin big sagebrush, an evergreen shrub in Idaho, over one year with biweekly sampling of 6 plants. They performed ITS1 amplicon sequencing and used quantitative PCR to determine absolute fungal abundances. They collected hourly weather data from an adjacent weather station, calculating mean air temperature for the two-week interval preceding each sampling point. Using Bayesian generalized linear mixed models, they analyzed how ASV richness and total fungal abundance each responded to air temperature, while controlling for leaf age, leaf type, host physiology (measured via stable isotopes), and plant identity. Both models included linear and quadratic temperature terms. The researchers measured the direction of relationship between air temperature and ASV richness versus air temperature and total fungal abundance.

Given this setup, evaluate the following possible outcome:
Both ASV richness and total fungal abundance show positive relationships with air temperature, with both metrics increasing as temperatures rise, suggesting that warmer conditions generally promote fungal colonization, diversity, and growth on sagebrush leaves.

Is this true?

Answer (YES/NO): NO